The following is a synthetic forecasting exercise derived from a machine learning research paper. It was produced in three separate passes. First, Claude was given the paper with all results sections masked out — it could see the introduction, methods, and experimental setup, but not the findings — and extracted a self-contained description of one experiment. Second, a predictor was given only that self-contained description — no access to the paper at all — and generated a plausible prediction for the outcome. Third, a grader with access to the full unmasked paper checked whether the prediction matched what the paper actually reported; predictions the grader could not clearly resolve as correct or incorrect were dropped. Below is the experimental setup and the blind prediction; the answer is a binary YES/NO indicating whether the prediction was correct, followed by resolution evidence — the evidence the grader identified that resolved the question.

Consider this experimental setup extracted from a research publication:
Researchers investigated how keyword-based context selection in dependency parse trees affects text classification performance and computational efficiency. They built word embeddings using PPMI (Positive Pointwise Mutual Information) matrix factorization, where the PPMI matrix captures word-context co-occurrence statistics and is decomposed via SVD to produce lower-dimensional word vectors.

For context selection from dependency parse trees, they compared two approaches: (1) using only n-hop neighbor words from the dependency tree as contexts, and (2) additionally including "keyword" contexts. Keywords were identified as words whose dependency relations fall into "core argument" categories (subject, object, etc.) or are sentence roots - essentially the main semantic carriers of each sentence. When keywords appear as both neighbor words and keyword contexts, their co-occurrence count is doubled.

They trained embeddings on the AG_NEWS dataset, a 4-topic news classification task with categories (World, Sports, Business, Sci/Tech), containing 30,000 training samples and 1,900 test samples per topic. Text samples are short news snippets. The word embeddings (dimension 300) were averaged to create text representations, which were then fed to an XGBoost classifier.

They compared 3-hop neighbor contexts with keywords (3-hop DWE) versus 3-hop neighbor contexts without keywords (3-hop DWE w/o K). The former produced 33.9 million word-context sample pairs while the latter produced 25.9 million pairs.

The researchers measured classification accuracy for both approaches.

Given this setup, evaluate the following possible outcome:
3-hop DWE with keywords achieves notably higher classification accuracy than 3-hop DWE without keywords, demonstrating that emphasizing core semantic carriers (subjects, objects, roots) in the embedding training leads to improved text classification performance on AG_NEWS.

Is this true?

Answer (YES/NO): NO